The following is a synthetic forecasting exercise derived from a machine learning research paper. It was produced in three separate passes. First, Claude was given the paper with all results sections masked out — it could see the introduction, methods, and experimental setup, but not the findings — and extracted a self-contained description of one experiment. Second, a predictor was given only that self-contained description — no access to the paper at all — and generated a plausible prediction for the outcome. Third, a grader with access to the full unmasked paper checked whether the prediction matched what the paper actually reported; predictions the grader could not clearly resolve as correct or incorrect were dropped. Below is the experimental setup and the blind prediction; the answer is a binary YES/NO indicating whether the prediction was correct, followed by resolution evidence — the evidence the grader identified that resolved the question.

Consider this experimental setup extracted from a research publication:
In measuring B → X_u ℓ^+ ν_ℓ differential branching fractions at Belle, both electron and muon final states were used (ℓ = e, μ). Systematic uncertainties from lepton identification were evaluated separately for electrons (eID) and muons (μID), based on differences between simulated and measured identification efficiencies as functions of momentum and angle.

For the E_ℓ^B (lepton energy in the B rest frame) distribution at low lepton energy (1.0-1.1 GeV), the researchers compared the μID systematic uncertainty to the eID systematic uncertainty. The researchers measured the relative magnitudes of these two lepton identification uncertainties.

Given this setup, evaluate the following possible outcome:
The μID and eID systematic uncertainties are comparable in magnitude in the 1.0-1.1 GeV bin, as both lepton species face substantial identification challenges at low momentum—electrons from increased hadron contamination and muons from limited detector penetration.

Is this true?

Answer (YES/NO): YES